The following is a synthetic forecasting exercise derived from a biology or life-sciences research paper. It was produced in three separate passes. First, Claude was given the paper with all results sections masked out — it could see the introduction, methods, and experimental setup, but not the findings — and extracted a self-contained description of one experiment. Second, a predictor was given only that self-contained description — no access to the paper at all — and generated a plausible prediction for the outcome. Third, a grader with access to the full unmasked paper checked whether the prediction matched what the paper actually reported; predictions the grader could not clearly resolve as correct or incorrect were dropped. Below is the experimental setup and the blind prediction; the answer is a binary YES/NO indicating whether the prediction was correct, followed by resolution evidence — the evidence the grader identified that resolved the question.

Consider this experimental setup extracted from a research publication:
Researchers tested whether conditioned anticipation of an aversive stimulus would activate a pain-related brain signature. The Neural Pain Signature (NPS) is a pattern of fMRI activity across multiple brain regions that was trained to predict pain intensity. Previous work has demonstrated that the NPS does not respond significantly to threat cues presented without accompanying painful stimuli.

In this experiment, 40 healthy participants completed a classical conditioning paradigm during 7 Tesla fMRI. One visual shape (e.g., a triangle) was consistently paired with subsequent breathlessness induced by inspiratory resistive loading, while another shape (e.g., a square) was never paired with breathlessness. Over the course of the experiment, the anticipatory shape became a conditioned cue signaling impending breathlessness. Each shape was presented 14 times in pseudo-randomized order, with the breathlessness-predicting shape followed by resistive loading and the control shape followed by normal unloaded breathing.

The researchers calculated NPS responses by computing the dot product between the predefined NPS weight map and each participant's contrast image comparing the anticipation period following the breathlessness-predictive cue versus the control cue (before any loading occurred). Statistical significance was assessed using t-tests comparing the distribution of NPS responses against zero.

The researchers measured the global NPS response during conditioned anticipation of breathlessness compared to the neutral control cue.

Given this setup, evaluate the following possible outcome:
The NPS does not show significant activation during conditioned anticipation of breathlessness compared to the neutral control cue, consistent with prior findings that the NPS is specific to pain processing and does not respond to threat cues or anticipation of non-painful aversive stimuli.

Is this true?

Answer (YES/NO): NO